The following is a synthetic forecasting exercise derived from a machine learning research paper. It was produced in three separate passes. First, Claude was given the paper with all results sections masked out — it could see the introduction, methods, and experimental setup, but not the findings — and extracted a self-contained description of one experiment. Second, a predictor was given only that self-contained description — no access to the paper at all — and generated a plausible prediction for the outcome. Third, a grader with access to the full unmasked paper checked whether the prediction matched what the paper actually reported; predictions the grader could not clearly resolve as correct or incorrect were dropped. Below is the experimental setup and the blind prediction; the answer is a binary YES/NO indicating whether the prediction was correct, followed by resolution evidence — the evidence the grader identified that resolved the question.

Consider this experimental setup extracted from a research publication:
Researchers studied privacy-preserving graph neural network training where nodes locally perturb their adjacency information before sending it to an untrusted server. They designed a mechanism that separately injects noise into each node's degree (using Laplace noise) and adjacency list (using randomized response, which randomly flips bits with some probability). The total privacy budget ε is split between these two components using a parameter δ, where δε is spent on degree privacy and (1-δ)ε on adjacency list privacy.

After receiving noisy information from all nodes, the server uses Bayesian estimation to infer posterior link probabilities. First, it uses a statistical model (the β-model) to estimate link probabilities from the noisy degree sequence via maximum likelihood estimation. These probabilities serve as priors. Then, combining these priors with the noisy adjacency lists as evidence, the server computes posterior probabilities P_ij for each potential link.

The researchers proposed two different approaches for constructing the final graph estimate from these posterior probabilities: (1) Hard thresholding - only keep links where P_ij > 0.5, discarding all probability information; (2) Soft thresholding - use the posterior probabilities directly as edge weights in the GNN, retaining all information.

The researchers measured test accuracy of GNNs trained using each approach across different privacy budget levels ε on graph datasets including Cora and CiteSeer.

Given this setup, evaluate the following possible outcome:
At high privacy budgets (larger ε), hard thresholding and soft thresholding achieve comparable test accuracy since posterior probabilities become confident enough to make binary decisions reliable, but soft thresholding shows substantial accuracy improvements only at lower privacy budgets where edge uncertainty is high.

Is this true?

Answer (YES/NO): NO